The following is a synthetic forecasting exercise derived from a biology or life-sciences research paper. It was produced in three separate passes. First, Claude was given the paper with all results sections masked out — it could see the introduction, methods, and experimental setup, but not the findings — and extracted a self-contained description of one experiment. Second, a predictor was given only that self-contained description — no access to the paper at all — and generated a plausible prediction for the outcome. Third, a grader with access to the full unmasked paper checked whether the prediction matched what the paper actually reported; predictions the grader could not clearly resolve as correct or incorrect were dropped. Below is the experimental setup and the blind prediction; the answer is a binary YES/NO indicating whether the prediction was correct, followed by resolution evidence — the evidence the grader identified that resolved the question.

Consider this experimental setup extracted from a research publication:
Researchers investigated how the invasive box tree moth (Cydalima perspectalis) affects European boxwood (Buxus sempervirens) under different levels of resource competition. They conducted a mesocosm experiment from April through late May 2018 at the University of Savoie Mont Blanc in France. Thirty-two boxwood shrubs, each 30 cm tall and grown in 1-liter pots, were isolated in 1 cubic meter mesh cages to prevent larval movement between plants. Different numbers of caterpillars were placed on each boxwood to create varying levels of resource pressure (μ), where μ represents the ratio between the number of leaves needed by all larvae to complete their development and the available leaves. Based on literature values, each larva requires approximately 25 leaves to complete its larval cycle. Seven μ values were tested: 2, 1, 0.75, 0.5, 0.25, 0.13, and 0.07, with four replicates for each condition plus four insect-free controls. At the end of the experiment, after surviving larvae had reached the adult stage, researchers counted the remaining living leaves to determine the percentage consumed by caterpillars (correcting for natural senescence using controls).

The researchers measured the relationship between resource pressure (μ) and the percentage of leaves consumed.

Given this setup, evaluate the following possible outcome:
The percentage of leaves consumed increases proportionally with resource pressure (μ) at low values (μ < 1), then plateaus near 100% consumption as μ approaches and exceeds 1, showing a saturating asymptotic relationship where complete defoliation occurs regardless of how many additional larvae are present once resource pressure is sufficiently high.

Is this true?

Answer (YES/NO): YES